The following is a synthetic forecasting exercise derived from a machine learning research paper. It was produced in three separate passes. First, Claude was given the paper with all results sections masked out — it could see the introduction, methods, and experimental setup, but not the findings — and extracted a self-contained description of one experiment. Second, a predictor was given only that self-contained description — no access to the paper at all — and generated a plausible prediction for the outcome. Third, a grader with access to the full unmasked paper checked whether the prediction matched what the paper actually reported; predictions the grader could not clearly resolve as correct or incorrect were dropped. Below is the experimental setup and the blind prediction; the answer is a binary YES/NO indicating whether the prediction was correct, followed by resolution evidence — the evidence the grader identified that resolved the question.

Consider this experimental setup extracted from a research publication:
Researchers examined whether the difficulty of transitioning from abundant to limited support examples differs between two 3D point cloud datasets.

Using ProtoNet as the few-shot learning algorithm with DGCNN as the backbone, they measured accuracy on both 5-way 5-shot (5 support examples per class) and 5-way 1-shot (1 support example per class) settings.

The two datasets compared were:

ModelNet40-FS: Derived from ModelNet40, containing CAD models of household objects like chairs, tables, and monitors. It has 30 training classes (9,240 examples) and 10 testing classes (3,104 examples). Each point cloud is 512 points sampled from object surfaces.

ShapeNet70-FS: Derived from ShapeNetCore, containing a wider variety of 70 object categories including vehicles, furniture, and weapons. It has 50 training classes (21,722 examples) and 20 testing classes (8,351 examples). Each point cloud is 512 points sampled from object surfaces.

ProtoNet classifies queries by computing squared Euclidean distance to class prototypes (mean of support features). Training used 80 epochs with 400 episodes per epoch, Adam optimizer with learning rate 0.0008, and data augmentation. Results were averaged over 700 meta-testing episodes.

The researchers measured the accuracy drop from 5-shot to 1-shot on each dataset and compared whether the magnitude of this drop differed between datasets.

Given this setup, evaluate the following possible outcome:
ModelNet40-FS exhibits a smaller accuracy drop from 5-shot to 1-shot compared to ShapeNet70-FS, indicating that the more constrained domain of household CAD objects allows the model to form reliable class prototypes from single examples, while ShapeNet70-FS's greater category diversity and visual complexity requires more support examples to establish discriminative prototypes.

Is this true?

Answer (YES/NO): NO